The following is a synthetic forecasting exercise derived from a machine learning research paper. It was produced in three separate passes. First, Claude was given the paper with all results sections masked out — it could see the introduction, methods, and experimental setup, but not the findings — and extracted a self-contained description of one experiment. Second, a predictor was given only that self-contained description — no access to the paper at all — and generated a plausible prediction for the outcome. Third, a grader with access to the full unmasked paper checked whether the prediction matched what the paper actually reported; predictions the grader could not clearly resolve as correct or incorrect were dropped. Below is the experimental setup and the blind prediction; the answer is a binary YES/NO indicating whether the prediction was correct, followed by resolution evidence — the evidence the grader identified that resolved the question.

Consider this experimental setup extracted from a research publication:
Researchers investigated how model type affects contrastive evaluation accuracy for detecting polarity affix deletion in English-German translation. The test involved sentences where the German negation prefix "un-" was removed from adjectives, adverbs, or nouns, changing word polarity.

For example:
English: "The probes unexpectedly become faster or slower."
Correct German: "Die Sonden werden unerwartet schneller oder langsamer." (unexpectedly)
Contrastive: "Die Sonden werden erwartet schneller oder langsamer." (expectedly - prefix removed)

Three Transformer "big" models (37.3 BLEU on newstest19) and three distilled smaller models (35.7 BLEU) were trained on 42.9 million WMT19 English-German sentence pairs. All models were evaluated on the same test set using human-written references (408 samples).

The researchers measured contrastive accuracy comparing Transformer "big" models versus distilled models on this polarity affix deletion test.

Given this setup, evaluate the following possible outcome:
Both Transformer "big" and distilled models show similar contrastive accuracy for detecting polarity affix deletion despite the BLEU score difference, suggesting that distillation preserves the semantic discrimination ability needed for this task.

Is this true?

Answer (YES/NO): NO